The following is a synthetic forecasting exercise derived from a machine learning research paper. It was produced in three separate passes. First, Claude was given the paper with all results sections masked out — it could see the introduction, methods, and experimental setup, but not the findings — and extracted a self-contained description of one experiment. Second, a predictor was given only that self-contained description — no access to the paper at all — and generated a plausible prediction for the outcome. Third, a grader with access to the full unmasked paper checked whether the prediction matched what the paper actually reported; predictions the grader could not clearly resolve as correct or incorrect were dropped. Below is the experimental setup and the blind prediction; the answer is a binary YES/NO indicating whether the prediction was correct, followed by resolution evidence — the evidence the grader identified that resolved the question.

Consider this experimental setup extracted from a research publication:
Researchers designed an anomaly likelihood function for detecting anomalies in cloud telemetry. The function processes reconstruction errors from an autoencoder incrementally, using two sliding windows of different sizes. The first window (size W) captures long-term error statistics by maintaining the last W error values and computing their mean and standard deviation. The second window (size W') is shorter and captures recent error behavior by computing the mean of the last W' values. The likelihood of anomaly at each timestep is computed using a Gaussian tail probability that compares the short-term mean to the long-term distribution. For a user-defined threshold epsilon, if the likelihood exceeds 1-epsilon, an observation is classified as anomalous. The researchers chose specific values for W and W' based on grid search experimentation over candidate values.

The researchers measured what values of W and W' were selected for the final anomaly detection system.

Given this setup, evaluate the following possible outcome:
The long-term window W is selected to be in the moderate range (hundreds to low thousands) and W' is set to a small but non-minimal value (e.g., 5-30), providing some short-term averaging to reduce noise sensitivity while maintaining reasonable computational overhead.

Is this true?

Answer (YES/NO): NO